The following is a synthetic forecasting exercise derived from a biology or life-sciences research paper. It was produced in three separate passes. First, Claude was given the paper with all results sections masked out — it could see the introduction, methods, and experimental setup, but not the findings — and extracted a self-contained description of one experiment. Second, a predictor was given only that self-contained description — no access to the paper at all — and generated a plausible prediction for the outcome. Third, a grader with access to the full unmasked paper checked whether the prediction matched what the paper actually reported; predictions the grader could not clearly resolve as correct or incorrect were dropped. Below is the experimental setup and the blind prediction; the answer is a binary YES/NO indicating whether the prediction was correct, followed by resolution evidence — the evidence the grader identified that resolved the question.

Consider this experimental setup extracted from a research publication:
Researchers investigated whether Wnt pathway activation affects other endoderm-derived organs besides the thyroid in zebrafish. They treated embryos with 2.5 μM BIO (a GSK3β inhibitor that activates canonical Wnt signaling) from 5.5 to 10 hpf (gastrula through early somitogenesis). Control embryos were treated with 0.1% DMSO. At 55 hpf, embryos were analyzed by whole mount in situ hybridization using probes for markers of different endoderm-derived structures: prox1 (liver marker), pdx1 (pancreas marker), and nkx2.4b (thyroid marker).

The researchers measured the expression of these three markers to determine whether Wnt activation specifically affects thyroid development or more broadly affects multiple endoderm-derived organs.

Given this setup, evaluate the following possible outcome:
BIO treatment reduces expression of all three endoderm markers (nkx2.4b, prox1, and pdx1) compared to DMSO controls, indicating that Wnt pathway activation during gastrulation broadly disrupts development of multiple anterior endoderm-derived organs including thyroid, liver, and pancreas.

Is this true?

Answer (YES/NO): NO